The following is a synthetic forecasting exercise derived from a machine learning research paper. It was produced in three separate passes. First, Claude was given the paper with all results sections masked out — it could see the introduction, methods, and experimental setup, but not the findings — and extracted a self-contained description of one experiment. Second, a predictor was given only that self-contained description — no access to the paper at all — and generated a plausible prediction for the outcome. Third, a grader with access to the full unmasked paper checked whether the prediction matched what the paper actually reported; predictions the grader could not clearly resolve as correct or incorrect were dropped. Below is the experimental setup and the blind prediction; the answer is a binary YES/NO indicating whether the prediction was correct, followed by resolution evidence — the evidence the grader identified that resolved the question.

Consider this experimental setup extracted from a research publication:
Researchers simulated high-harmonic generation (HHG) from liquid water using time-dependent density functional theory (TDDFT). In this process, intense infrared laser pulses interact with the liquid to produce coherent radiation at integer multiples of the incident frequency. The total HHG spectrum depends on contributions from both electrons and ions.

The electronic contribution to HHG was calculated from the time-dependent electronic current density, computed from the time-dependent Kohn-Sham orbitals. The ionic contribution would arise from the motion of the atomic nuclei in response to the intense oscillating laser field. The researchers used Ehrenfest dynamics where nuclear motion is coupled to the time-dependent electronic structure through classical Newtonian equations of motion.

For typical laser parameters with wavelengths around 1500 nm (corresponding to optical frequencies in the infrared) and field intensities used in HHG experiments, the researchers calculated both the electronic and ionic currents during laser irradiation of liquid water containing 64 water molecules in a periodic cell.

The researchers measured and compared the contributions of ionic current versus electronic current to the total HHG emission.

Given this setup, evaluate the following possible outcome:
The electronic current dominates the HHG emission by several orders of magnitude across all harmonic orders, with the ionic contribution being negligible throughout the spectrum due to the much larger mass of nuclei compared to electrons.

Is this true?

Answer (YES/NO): YES